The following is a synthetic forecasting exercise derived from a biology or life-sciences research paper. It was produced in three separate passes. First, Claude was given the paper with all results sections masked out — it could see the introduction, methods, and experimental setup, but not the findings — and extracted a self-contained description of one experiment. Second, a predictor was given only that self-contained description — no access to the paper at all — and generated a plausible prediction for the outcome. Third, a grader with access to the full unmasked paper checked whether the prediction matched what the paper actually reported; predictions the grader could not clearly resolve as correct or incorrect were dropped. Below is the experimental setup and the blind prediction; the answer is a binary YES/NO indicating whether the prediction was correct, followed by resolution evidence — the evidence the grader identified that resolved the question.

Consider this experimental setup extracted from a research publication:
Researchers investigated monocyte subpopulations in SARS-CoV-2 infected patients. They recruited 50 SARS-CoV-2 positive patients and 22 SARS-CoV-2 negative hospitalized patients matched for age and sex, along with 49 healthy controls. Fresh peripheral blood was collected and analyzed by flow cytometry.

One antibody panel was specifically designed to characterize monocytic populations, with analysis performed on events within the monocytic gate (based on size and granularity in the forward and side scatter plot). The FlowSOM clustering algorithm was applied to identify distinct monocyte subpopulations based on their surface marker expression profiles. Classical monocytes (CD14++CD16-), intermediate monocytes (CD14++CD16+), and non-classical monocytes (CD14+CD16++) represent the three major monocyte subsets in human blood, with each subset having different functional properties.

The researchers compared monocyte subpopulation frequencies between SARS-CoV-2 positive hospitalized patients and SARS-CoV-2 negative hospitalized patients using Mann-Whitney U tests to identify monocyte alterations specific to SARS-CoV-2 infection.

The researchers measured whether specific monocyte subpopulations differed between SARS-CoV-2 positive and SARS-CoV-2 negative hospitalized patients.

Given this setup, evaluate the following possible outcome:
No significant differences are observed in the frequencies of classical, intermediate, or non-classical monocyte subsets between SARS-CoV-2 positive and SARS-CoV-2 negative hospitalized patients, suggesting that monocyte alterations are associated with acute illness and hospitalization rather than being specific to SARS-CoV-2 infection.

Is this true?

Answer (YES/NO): NO